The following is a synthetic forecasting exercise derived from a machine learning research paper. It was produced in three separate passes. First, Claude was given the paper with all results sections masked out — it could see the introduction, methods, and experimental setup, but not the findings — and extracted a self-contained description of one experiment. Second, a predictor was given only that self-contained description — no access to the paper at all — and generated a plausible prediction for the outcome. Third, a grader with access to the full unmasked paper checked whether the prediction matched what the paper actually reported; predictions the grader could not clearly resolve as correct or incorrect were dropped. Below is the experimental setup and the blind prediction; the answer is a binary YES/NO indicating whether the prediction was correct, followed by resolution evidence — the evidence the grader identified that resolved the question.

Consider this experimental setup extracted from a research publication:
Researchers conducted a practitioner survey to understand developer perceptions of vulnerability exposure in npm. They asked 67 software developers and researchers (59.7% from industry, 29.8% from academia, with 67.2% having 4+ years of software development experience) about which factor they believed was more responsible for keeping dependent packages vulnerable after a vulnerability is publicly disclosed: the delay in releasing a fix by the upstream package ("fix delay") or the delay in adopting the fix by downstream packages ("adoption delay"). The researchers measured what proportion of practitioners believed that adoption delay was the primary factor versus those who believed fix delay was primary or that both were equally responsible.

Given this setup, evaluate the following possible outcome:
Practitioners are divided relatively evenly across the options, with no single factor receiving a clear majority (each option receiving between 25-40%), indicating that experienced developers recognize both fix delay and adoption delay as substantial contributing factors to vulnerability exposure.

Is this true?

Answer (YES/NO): NO